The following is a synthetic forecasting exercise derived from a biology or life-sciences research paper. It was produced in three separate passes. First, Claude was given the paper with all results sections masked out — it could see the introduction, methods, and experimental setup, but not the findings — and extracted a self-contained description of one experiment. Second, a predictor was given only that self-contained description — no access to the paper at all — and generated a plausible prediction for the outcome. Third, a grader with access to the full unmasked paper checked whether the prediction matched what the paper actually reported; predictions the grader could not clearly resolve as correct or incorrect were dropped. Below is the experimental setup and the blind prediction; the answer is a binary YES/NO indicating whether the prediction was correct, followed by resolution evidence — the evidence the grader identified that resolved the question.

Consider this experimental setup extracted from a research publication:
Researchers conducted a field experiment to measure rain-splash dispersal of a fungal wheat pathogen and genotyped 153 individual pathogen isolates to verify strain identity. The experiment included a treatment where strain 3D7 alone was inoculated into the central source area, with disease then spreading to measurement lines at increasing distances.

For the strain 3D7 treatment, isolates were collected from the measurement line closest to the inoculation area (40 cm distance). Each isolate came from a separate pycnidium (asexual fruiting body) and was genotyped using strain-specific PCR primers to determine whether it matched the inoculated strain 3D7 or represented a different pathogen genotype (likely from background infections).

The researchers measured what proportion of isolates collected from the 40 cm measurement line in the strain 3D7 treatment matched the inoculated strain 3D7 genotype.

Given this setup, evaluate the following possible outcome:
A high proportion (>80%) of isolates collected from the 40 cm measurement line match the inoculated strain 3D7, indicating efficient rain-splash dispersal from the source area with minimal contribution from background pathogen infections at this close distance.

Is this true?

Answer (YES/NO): YES